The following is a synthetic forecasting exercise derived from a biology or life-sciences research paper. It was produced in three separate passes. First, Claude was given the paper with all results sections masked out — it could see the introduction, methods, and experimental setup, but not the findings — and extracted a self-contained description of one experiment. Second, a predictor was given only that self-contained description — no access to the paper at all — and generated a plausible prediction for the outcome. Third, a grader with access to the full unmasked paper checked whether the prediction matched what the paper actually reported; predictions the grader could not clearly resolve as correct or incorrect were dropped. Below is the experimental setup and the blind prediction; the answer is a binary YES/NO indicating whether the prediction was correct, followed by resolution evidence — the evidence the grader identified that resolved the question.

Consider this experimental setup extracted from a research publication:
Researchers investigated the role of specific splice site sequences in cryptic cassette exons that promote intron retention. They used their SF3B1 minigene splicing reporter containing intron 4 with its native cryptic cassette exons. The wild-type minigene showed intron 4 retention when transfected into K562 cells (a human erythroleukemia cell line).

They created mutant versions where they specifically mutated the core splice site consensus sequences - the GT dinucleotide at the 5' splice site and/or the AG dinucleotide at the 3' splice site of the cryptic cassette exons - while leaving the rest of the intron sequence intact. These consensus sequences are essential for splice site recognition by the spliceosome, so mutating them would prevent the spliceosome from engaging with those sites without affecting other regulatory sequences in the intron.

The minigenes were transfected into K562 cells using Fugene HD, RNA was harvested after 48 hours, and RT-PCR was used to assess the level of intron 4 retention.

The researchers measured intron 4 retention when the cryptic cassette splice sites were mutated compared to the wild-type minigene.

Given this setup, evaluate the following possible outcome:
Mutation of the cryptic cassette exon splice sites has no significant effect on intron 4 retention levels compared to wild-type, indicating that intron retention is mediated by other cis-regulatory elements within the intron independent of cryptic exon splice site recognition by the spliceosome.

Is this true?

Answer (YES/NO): NO